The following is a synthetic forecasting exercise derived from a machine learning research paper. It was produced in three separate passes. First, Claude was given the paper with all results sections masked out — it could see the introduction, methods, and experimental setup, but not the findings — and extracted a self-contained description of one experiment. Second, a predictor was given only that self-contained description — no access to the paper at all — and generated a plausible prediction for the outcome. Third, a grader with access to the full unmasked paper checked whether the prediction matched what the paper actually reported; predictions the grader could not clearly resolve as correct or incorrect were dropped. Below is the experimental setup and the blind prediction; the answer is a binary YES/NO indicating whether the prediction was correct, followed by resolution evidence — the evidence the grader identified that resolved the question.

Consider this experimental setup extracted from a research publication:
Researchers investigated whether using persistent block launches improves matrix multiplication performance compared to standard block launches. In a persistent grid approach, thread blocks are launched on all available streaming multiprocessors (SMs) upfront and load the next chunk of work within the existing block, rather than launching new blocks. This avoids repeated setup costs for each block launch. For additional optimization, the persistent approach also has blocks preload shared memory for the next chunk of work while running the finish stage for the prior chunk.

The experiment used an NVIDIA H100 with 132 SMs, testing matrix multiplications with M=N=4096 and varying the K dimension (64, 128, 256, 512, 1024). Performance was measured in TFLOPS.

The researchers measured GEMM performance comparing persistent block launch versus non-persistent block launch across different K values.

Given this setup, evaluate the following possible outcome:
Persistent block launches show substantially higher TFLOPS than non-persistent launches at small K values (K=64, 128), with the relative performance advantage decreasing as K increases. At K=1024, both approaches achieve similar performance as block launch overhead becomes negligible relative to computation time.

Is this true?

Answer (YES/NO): NO